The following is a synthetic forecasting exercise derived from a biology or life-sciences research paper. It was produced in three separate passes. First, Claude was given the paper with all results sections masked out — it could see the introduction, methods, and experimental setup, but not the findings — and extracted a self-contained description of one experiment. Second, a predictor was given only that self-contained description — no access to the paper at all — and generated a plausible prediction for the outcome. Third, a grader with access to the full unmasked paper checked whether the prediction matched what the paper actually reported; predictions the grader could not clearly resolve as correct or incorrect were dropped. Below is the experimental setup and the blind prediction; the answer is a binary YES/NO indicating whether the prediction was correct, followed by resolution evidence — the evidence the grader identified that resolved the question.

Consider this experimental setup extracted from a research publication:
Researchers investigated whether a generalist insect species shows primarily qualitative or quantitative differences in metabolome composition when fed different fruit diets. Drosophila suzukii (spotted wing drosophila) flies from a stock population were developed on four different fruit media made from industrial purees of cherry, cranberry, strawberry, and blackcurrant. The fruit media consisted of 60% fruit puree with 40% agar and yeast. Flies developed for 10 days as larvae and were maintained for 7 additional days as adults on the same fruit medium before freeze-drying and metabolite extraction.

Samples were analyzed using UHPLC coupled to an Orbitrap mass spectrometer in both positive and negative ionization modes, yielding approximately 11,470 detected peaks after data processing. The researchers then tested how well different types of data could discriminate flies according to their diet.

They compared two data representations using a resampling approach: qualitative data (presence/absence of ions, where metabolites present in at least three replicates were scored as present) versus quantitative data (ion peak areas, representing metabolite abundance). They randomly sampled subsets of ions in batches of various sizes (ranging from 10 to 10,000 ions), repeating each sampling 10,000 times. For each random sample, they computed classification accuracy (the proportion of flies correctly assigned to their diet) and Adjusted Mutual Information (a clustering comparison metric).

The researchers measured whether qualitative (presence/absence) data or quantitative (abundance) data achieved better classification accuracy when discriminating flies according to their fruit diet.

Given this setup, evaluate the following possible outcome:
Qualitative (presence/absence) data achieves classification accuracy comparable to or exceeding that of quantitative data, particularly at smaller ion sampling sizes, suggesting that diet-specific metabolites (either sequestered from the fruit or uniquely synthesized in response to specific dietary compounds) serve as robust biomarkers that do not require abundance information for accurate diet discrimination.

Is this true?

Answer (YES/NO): NO